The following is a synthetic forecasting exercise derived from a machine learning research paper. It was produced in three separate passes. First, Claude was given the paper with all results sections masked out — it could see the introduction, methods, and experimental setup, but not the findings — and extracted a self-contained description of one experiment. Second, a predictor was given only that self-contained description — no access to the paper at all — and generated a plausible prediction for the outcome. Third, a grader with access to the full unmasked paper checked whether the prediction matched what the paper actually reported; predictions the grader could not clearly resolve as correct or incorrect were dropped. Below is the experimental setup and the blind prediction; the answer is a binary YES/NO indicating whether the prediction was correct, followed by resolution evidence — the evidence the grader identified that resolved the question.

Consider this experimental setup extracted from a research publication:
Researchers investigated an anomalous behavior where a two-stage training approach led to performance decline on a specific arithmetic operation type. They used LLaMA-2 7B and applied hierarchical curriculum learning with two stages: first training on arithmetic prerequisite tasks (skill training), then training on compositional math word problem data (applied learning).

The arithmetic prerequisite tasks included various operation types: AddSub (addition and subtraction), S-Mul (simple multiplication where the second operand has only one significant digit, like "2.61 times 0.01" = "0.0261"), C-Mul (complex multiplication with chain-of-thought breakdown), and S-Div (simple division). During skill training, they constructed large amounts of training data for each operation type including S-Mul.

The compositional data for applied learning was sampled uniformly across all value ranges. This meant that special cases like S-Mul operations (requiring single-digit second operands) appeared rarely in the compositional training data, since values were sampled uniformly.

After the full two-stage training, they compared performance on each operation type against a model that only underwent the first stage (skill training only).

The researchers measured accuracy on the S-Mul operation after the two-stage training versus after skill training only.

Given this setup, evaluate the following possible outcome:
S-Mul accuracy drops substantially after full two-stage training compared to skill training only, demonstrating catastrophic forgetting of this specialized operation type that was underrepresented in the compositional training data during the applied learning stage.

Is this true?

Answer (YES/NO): YES